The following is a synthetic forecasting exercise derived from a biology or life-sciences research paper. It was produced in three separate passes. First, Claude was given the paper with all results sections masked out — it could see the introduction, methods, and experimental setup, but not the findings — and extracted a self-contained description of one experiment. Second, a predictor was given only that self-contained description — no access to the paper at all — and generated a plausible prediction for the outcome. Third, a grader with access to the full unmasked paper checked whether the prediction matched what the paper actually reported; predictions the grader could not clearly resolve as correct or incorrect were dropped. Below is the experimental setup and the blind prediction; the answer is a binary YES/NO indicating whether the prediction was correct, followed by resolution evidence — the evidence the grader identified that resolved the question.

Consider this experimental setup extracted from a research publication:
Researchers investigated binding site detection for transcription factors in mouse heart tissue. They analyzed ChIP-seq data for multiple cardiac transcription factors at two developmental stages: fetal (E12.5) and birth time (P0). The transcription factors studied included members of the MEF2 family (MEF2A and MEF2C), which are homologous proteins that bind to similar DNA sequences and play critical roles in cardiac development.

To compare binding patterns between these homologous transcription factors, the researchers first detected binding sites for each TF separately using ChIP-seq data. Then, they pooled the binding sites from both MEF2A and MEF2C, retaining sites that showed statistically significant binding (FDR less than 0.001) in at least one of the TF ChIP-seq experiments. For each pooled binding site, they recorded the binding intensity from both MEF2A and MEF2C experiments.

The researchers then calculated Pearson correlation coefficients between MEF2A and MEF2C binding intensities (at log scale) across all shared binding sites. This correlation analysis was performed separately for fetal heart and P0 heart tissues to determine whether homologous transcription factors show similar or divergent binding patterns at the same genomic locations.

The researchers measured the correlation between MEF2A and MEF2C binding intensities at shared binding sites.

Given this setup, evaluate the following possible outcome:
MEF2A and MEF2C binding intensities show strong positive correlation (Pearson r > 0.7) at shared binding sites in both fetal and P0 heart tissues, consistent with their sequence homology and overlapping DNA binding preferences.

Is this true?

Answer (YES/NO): NO